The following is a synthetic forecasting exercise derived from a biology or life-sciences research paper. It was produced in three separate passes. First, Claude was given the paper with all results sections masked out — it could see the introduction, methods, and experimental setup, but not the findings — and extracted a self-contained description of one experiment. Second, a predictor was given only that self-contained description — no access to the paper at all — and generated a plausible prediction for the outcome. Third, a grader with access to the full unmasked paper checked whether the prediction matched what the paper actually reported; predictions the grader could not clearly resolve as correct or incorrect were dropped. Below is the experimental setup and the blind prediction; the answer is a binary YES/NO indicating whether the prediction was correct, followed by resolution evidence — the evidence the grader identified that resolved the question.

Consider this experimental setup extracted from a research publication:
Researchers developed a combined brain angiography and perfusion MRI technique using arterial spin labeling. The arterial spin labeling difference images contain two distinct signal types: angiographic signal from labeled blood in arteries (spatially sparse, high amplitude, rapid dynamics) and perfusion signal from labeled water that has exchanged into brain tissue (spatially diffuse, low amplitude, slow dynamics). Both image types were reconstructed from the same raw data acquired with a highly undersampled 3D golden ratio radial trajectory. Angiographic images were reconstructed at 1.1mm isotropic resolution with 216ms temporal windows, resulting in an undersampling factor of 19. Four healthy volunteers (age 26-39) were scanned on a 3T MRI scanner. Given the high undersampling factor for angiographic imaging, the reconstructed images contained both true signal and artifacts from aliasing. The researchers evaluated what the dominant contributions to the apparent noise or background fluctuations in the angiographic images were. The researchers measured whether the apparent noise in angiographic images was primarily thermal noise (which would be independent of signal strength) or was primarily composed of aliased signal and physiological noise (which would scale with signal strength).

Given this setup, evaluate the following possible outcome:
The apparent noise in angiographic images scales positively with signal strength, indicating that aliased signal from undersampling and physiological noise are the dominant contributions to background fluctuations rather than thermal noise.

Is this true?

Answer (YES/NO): YES